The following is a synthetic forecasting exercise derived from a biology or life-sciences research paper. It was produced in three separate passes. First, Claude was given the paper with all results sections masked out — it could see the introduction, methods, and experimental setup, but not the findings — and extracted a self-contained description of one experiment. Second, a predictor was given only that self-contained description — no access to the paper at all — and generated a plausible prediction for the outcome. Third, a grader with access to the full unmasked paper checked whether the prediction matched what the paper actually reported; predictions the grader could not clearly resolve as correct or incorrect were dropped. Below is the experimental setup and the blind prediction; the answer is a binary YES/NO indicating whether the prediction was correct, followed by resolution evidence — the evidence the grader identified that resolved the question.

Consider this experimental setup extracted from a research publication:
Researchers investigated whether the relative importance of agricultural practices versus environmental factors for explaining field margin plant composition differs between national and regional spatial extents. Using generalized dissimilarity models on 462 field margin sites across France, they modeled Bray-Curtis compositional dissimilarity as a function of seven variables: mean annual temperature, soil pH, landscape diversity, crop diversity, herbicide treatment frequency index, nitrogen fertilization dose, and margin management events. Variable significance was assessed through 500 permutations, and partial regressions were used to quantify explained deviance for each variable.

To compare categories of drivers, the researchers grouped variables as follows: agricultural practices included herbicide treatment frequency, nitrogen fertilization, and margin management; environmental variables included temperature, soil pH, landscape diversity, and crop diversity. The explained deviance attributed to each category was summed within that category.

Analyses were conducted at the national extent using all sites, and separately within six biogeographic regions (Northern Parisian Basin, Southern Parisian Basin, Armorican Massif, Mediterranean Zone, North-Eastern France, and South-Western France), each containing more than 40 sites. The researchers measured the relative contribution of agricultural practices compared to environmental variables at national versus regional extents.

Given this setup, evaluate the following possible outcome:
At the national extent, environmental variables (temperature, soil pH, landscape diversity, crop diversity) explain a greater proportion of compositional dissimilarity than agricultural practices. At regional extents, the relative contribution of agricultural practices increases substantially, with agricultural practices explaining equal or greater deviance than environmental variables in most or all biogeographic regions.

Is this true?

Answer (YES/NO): NO